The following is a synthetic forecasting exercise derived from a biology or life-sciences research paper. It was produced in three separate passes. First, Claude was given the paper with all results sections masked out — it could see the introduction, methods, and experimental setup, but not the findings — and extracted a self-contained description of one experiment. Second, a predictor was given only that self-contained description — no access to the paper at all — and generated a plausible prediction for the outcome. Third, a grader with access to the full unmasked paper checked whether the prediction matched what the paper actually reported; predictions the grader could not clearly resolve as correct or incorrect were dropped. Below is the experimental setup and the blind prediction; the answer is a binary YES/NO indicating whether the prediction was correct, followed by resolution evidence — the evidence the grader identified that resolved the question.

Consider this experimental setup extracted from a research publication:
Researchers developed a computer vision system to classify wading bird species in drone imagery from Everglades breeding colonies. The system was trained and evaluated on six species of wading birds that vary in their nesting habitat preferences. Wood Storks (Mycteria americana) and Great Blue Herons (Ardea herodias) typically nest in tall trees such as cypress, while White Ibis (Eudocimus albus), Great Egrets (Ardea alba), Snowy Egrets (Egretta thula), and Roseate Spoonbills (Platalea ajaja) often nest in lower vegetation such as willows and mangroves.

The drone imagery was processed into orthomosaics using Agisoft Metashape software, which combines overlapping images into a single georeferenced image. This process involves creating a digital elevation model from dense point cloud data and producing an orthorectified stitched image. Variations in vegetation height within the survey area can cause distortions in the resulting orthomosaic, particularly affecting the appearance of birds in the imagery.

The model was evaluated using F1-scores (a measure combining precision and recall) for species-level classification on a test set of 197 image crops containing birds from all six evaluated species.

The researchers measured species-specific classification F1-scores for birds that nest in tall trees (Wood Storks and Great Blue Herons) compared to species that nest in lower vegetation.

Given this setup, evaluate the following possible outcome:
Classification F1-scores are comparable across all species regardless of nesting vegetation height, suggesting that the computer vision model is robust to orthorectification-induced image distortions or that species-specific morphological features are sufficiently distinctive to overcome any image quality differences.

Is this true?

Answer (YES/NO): NO